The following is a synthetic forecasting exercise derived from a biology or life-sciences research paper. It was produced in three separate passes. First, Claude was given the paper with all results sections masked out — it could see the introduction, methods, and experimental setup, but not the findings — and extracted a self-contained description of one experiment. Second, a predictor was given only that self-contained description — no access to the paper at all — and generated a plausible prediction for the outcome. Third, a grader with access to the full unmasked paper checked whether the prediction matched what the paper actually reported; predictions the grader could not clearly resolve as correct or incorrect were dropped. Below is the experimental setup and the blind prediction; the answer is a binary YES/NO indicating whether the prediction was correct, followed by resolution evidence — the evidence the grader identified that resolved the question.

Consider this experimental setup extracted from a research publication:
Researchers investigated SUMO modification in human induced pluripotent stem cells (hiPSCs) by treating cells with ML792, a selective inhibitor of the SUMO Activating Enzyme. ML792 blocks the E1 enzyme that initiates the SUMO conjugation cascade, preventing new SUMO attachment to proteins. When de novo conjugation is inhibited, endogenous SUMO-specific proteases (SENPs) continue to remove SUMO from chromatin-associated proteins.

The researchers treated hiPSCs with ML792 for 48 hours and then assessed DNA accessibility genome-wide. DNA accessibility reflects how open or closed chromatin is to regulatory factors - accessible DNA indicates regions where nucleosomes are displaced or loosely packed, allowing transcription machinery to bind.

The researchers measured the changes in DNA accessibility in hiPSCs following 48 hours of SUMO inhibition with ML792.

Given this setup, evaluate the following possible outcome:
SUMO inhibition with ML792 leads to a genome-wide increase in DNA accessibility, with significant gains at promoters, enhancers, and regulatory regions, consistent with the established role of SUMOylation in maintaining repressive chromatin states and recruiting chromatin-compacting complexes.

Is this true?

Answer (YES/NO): NO